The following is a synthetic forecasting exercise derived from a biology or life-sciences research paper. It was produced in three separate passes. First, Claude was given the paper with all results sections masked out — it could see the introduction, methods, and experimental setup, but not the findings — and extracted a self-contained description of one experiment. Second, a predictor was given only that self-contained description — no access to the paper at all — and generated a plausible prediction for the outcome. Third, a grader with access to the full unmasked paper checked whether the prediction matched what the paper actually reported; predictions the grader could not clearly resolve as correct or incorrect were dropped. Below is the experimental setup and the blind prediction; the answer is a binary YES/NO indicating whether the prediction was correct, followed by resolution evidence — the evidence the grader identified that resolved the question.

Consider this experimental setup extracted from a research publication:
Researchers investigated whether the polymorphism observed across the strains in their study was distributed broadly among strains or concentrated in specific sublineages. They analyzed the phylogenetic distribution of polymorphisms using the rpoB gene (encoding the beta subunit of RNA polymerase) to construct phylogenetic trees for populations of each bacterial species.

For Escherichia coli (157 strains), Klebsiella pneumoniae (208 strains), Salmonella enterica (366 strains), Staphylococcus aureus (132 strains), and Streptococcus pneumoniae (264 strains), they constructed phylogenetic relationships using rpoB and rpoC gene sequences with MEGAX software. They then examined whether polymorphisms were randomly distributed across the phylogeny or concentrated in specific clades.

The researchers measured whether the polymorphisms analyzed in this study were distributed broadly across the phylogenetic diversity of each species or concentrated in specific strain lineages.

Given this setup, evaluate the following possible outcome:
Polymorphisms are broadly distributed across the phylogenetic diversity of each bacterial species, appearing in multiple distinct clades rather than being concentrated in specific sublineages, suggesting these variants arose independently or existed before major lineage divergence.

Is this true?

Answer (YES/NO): YES